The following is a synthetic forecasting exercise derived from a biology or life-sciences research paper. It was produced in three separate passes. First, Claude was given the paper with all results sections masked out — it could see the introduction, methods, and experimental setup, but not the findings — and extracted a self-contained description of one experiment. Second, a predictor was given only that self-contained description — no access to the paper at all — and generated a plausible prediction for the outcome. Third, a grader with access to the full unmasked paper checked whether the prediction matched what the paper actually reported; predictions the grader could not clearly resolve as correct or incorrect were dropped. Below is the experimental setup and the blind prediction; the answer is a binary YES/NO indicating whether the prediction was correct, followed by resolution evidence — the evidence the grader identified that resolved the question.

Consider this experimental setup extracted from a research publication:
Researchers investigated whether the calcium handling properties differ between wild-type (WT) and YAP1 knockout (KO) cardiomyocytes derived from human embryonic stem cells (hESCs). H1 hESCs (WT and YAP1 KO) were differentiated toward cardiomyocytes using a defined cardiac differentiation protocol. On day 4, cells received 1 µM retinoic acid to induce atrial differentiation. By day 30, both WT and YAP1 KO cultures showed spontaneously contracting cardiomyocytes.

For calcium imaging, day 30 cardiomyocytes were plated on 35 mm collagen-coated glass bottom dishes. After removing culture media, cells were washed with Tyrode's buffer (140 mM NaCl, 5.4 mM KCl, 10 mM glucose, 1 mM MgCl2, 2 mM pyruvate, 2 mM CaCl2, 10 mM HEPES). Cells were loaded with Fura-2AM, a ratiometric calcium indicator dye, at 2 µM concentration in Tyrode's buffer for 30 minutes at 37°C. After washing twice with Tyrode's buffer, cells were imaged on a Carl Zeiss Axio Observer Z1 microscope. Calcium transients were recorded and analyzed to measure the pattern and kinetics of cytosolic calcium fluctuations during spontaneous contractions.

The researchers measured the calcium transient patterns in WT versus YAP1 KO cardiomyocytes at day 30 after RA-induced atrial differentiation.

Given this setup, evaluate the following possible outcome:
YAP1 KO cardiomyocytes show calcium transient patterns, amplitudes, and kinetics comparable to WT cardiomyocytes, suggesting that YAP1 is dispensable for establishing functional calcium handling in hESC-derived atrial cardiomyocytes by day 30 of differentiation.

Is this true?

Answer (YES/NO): NO